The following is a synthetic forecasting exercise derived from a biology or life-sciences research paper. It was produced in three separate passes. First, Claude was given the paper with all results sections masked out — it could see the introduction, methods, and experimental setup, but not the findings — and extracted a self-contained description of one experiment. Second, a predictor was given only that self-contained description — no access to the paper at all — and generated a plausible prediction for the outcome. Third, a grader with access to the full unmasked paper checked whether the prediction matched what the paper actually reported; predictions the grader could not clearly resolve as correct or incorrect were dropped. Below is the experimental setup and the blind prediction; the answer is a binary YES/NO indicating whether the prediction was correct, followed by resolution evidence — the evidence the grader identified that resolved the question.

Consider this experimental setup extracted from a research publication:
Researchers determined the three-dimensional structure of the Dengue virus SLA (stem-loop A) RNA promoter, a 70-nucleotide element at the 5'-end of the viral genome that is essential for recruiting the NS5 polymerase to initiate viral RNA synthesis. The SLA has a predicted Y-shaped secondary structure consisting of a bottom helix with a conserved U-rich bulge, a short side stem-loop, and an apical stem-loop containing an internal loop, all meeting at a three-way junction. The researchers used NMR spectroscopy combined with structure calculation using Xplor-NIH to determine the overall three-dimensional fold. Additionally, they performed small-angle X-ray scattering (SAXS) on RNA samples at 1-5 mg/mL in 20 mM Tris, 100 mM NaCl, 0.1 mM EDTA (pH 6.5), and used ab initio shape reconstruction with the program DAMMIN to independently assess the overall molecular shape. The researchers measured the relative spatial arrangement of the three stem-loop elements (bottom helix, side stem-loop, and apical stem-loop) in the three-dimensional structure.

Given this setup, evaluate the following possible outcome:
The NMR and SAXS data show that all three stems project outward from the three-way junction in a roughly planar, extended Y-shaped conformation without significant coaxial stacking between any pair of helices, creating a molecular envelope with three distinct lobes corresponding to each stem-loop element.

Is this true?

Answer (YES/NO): NO